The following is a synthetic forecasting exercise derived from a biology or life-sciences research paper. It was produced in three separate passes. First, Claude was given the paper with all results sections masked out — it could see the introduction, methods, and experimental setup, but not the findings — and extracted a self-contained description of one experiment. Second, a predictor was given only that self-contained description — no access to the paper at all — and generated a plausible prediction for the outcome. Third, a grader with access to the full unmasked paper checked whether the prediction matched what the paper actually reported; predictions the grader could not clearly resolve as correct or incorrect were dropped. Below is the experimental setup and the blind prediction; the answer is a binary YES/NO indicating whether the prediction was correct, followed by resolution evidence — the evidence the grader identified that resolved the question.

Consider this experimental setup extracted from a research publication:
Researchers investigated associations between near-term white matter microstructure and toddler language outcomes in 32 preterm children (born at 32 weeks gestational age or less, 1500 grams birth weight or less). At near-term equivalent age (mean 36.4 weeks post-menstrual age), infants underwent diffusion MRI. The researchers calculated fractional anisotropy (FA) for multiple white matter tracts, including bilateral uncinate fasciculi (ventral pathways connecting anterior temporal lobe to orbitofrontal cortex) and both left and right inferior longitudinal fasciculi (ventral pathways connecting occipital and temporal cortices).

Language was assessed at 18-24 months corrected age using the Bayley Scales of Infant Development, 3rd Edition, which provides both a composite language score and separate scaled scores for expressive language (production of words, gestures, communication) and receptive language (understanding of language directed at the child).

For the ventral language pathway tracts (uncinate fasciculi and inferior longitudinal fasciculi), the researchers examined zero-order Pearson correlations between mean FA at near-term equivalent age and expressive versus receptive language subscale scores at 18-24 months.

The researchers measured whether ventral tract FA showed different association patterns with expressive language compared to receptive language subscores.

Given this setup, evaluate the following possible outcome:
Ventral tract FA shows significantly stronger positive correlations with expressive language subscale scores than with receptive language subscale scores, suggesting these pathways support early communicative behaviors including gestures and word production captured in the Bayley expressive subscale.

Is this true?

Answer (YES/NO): NO